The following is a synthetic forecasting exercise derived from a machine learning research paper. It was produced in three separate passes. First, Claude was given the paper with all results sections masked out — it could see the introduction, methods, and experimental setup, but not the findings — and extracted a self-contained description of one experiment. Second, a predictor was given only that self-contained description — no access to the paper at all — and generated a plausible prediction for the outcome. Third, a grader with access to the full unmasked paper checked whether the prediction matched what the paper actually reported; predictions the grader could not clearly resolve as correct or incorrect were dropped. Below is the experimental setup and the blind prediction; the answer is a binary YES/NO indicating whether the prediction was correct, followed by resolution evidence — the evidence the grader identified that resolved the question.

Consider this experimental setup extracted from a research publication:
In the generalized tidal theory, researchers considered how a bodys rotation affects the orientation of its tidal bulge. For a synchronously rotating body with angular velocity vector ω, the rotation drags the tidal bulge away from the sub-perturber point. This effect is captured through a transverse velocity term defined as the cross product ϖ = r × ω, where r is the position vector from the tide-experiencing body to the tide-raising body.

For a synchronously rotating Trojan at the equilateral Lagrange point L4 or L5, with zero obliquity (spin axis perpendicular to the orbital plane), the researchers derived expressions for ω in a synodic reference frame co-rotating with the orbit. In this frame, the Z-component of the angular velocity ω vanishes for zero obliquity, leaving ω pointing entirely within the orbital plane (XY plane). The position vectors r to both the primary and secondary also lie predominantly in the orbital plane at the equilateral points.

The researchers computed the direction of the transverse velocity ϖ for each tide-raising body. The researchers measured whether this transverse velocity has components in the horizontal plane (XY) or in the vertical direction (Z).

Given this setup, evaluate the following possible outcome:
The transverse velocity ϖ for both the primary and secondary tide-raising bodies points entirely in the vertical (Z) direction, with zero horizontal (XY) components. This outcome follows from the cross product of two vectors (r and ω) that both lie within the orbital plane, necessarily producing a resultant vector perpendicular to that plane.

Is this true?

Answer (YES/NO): YES